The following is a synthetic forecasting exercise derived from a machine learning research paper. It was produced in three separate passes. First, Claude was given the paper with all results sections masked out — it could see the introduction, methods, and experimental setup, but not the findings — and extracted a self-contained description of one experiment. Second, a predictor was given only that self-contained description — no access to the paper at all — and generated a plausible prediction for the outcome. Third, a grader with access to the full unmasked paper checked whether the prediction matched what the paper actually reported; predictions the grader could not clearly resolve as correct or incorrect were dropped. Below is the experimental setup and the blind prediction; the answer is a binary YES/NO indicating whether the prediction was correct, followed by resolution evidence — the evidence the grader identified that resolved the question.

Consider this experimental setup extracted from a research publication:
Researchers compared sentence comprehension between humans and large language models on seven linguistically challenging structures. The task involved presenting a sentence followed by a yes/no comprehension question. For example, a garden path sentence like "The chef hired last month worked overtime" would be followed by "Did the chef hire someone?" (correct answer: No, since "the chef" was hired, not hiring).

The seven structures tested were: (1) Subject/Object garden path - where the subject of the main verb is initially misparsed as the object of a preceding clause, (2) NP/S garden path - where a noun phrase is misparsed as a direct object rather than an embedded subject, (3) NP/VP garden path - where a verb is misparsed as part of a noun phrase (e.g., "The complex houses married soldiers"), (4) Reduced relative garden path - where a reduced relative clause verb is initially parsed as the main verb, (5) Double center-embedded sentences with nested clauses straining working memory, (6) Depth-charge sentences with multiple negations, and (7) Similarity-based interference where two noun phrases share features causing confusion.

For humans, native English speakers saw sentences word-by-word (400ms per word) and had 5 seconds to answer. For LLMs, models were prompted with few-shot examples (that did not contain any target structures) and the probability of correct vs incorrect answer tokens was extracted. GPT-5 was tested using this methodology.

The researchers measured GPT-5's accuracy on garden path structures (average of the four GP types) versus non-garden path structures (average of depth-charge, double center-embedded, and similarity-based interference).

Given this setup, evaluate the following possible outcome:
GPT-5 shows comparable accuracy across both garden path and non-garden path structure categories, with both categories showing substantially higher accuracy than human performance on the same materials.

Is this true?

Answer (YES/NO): NO